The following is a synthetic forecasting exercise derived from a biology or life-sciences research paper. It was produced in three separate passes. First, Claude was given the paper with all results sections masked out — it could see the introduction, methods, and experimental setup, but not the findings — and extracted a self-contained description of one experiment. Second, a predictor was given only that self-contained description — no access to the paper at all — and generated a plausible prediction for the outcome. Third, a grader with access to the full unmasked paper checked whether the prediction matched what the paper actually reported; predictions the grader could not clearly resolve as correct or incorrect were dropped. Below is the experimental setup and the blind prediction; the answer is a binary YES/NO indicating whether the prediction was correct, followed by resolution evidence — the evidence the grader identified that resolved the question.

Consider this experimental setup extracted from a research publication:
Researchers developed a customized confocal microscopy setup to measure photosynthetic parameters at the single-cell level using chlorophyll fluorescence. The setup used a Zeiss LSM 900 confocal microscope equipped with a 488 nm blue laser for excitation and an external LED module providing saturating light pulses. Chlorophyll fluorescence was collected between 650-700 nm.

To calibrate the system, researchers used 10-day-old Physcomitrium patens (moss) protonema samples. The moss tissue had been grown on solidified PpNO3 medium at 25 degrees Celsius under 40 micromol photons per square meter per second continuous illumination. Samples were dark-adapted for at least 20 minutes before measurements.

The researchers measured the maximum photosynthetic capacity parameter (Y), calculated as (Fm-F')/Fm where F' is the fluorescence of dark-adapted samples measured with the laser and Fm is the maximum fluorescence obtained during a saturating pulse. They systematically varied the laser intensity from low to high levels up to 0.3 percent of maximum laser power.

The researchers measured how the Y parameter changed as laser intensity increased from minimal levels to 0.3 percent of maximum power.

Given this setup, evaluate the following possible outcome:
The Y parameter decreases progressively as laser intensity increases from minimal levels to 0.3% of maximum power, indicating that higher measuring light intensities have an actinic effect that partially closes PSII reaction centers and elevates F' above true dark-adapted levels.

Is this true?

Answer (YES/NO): YES